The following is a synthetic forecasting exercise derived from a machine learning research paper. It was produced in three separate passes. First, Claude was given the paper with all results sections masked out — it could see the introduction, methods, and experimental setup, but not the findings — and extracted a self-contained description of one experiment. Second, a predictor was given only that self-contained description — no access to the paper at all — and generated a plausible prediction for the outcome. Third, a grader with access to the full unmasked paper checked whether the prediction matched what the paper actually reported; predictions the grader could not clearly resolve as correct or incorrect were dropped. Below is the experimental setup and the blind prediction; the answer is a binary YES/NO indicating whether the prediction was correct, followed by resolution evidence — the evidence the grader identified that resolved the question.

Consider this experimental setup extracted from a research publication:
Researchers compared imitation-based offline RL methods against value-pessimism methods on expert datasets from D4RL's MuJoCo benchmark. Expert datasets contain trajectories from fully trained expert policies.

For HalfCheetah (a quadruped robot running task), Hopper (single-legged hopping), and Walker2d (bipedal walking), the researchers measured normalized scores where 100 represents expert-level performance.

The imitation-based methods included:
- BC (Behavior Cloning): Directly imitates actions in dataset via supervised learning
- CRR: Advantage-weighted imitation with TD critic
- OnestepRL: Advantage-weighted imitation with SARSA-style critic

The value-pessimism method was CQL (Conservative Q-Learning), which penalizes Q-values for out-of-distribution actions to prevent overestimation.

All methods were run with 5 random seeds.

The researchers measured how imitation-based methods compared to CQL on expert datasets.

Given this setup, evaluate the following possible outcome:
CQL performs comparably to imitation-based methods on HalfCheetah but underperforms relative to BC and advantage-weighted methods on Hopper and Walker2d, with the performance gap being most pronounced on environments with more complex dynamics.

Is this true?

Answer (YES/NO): NO